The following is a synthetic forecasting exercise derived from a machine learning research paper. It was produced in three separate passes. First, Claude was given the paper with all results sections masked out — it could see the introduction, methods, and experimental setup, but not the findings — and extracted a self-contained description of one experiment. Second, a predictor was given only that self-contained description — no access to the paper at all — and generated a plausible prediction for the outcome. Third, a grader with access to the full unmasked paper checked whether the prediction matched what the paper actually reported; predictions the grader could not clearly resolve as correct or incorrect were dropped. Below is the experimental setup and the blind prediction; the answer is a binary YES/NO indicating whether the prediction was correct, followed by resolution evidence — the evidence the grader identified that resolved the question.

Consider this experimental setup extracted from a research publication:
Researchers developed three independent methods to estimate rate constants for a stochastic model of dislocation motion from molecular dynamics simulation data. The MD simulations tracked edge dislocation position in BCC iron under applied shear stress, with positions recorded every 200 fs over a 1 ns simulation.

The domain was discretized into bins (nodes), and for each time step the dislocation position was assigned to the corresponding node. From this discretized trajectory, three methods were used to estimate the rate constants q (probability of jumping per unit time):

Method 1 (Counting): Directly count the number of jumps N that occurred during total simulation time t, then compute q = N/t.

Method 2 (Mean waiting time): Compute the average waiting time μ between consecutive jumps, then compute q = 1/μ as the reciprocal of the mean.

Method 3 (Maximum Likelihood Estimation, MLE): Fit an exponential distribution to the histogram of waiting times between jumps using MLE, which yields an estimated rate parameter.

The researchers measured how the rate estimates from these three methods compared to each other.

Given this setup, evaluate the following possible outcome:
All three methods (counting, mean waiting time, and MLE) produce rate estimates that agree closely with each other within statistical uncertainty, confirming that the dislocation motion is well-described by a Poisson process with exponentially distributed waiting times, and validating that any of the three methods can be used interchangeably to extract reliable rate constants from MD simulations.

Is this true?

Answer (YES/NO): YES